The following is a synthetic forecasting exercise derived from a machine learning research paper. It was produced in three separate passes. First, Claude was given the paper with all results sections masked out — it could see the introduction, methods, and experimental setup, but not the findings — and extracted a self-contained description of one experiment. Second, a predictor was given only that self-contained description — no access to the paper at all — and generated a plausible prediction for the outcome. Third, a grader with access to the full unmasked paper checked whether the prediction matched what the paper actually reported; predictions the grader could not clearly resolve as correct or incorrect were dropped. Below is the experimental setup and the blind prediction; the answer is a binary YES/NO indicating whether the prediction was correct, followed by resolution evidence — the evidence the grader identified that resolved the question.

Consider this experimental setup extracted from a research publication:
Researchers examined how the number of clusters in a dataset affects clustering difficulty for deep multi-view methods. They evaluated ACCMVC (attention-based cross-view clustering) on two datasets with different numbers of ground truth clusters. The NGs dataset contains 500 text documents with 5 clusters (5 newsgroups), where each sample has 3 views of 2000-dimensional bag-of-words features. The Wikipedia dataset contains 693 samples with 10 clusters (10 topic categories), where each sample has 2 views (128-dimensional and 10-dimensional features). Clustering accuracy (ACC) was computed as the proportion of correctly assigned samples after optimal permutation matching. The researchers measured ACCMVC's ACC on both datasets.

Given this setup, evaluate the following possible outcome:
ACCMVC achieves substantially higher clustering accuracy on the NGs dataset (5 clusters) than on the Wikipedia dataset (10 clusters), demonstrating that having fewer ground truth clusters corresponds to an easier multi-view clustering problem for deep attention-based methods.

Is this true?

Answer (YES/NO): YES